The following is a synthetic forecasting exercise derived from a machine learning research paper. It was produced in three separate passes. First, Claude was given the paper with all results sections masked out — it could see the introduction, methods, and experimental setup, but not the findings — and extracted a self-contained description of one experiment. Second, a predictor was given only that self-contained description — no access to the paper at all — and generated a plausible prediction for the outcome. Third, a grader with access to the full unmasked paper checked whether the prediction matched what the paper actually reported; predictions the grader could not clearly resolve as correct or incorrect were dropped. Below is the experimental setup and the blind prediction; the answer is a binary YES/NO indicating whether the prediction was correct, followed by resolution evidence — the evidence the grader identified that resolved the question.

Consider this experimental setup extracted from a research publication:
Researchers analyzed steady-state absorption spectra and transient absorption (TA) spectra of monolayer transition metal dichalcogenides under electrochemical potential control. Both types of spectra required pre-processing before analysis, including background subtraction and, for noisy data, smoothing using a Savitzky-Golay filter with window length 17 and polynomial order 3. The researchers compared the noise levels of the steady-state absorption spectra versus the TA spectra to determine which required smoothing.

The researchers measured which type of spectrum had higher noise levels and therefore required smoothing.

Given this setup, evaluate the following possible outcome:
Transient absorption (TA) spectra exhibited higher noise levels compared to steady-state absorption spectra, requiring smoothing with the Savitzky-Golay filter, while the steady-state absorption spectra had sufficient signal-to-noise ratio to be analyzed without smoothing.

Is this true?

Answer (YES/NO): NO